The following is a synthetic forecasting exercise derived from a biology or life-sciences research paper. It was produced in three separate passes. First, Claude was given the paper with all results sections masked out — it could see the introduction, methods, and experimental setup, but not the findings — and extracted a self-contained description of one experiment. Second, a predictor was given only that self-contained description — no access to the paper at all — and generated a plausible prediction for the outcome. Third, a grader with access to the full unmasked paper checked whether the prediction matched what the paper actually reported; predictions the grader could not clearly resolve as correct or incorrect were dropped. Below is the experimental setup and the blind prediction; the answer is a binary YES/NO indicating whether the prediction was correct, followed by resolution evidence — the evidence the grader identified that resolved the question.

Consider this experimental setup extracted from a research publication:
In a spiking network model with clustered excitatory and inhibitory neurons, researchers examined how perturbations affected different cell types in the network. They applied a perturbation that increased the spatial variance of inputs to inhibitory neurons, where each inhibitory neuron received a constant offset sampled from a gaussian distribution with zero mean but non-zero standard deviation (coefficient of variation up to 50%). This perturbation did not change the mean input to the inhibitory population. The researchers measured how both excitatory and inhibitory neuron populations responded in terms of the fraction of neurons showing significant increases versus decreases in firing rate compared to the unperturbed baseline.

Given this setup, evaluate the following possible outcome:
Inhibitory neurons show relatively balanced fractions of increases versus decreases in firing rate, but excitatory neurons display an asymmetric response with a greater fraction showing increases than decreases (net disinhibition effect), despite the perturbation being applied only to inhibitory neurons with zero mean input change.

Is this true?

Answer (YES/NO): NO